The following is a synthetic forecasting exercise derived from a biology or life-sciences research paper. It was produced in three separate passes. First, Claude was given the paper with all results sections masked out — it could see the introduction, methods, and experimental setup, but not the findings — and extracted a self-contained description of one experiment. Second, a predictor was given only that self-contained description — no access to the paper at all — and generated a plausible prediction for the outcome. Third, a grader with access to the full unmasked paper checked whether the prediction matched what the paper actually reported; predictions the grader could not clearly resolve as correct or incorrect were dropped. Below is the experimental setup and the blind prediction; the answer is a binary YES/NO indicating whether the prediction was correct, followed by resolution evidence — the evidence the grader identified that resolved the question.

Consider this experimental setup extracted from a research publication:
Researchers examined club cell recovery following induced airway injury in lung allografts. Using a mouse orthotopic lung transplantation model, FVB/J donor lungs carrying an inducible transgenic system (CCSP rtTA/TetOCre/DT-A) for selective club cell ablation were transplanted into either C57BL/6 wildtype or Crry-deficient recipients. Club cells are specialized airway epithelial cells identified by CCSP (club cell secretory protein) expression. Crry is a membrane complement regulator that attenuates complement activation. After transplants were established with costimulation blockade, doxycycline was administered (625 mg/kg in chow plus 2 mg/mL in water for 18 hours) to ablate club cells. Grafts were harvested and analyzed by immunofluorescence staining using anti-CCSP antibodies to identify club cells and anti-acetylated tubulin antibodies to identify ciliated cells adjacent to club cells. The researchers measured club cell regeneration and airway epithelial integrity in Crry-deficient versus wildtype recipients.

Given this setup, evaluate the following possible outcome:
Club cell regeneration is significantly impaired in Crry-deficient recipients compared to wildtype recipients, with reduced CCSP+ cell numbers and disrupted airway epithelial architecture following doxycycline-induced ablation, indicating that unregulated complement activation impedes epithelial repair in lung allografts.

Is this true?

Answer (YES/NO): YES